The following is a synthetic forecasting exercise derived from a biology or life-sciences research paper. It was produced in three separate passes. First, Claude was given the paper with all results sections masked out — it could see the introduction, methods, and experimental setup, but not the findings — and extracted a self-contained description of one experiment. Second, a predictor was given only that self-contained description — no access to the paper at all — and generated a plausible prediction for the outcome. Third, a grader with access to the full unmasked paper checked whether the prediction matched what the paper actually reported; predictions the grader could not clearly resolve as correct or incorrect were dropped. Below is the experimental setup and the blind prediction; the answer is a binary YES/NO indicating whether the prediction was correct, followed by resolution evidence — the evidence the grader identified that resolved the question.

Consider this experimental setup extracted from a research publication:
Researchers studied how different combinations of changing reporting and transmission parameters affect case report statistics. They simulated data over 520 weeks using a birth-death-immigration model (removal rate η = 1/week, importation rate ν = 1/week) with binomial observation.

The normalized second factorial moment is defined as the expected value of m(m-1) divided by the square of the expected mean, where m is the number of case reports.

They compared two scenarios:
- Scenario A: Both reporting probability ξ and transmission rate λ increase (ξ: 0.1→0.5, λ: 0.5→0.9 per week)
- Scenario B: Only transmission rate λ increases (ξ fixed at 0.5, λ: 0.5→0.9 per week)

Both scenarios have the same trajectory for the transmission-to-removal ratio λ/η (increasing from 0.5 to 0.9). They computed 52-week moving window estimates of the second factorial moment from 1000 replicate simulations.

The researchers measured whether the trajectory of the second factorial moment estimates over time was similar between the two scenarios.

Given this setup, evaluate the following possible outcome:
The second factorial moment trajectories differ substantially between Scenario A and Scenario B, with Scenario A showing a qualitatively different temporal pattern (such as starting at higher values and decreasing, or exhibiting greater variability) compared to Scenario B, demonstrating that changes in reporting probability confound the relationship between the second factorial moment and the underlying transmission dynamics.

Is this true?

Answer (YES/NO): NO